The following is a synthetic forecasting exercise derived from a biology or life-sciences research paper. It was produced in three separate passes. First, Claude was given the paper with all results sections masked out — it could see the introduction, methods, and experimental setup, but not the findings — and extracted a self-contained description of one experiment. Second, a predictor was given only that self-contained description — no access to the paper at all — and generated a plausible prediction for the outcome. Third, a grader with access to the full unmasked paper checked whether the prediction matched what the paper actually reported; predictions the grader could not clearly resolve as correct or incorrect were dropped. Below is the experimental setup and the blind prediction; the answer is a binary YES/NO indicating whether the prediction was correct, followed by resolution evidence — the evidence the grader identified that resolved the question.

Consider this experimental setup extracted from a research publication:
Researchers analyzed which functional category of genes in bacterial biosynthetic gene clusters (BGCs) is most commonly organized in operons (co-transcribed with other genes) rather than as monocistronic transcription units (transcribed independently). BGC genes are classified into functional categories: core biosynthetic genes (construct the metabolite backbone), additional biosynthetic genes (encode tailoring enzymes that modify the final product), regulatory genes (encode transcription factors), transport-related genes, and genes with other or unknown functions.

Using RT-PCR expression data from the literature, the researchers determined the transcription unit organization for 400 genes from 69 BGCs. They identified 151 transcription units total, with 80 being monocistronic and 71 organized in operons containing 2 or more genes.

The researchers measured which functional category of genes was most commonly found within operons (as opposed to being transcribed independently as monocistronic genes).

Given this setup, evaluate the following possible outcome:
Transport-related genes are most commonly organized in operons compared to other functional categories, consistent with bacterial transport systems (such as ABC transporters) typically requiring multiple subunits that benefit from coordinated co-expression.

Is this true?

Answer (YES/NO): NO